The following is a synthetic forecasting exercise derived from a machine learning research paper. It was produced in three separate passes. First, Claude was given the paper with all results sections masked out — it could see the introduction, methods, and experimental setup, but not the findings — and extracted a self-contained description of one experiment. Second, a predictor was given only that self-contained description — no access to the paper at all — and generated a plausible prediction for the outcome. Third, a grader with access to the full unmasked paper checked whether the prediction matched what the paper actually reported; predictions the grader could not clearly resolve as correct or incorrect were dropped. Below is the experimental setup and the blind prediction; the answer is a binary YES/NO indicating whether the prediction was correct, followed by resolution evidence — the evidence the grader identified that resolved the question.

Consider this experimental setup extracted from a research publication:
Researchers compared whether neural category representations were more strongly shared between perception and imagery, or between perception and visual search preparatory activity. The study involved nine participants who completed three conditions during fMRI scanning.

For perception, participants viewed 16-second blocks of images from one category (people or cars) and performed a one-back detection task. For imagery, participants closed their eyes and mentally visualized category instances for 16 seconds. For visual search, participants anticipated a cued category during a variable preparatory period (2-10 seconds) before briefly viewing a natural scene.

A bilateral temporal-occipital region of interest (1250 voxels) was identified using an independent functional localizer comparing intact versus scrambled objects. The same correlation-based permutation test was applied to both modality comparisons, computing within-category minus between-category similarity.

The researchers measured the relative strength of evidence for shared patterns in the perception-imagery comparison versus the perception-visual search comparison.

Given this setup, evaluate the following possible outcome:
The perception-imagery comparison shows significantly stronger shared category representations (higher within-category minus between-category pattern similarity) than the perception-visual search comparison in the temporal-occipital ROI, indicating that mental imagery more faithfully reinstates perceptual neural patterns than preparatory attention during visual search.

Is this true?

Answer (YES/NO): YES